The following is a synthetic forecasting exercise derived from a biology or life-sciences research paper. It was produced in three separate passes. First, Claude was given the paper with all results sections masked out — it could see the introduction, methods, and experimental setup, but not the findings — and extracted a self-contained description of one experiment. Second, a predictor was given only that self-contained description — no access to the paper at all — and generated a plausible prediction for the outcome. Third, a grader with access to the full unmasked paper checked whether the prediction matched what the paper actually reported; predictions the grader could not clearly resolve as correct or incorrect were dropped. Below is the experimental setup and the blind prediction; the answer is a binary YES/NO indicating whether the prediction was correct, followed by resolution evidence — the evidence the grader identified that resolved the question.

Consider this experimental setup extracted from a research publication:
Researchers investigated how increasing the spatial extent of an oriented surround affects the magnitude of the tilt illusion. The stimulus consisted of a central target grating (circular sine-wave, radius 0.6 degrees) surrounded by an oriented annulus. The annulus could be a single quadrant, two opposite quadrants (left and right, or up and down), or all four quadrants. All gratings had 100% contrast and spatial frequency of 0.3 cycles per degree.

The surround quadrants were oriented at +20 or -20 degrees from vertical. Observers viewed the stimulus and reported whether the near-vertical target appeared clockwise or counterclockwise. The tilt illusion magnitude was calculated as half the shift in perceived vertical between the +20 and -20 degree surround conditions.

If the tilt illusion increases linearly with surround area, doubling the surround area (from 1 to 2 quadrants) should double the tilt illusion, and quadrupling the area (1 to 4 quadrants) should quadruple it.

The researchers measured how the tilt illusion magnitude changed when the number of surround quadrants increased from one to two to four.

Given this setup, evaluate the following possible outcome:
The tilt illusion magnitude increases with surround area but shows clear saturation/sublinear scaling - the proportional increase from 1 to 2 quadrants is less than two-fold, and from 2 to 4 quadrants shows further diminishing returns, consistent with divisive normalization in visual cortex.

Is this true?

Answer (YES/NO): YES